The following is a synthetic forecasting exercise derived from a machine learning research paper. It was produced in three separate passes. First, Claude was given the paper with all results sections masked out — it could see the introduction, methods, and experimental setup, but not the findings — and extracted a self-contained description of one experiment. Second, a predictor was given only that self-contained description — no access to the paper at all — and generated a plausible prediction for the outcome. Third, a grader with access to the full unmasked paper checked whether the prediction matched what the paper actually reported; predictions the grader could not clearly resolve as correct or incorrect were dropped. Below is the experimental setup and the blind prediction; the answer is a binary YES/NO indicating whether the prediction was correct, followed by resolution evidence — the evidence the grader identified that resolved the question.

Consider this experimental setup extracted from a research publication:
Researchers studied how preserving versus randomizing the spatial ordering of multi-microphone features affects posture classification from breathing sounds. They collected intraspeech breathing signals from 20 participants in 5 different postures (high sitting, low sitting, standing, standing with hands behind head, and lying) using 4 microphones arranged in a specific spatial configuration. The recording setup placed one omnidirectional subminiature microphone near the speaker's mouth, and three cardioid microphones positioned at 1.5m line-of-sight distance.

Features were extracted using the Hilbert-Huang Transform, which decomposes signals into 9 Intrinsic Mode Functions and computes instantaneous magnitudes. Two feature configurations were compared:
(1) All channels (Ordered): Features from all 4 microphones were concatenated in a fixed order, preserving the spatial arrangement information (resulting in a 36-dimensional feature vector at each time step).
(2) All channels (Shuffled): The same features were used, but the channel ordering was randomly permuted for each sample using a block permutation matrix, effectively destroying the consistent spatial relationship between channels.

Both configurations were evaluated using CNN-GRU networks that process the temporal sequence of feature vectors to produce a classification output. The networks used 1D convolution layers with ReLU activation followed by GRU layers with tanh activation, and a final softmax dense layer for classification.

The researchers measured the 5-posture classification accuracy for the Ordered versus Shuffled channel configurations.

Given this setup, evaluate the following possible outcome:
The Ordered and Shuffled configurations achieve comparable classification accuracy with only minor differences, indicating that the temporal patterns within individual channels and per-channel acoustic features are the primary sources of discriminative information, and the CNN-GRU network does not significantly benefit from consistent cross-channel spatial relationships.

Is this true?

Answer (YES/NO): NO